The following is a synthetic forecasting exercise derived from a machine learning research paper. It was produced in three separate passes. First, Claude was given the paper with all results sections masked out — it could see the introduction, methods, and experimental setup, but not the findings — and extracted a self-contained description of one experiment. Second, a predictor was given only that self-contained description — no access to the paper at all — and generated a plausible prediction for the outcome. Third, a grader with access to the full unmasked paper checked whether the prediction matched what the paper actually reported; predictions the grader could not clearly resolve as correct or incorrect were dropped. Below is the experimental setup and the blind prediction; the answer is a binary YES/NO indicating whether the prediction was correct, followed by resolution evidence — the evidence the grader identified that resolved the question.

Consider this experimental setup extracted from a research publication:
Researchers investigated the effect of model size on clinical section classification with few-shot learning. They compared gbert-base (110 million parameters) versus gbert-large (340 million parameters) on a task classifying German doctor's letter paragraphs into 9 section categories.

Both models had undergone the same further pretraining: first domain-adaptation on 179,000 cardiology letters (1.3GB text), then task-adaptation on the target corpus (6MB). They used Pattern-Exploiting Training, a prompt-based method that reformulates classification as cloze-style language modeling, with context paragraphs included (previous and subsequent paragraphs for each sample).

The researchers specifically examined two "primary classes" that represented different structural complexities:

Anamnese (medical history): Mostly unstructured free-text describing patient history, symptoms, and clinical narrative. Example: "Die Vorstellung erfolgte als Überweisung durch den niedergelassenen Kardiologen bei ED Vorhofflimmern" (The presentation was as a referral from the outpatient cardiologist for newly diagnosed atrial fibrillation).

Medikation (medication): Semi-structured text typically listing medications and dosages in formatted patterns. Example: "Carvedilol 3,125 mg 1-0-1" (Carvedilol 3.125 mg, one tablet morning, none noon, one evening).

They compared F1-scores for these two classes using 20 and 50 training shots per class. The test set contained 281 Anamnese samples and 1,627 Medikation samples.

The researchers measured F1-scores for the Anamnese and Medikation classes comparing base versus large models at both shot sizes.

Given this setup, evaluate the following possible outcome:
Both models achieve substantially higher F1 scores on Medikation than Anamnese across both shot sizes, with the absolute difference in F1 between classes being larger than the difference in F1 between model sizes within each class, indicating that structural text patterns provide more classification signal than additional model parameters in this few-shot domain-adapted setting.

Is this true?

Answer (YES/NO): YES